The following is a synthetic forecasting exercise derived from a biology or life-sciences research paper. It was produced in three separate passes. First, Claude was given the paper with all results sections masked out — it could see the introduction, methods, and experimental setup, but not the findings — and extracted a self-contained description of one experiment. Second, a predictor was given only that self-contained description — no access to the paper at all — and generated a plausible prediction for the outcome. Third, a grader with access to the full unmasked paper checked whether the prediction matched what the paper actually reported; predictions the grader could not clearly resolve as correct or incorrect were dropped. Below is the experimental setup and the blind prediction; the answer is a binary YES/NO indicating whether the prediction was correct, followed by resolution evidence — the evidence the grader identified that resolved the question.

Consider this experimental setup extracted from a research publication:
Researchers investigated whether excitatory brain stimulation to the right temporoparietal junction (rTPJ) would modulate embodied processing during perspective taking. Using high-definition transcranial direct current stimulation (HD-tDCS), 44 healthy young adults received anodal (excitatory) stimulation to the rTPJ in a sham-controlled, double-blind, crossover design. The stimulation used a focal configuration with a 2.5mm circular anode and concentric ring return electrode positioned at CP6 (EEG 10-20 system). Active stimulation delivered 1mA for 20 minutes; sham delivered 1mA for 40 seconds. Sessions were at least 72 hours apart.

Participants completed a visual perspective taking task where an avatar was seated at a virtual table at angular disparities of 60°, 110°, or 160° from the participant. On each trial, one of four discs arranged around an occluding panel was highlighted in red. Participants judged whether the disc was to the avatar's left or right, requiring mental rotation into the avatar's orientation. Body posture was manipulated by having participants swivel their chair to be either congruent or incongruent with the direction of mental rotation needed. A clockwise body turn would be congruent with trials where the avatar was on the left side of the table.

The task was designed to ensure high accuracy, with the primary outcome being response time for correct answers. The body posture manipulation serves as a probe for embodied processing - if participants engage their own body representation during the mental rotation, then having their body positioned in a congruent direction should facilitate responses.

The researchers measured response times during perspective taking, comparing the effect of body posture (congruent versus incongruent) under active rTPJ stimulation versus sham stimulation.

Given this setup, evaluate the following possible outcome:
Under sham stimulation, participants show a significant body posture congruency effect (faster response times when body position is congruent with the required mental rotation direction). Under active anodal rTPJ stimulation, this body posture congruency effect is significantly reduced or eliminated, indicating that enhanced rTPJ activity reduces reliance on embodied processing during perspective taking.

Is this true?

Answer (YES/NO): NO